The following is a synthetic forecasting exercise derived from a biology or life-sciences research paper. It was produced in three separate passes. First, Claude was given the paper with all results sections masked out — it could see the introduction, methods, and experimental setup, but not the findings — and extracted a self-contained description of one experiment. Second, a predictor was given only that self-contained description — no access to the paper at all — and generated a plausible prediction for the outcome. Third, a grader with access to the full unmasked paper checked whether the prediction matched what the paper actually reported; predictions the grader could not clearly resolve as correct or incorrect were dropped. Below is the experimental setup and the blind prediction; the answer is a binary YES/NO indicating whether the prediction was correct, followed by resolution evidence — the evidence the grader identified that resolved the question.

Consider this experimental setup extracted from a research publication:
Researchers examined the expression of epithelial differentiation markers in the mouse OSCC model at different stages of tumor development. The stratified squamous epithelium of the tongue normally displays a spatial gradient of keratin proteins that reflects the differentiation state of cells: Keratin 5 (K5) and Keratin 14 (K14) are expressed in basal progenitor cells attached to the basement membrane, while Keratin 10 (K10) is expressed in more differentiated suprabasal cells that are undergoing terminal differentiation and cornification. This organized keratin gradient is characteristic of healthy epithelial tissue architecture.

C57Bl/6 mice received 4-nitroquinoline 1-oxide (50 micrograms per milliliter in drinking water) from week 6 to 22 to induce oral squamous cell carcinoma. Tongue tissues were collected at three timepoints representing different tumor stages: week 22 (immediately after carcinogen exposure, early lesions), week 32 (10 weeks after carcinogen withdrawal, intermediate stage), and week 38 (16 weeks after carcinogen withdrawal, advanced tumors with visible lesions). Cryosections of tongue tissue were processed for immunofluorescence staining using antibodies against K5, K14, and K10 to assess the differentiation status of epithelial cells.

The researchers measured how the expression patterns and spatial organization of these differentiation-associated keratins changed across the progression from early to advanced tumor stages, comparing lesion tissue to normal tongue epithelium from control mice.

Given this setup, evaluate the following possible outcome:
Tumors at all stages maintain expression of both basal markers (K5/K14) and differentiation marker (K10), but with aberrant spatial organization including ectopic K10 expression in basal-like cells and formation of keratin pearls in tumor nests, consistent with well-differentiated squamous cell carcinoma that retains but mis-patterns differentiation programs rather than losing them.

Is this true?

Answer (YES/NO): NO